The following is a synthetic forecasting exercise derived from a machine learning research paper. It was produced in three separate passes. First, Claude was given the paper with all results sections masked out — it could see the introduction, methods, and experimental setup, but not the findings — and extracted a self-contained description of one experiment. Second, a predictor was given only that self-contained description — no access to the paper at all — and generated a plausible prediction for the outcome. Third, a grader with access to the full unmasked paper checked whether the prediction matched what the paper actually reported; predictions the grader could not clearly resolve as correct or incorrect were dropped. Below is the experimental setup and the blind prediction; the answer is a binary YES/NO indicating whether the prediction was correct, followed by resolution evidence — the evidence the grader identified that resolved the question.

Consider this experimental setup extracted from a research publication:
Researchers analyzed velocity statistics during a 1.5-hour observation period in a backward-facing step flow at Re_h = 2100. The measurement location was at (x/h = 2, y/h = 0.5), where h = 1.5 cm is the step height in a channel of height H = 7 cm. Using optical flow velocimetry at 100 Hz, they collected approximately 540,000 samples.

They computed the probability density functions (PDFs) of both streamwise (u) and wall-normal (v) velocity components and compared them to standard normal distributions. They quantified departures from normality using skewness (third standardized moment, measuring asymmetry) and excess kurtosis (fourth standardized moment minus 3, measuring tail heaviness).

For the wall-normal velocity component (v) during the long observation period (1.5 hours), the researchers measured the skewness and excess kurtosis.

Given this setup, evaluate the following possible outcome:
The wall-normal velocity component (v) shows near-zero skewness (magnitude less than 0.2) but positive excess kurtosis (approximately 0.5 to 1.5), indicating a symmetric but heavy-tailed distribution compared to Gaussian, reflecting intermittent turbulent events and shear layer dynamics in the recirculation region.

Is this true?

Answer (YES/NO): YES